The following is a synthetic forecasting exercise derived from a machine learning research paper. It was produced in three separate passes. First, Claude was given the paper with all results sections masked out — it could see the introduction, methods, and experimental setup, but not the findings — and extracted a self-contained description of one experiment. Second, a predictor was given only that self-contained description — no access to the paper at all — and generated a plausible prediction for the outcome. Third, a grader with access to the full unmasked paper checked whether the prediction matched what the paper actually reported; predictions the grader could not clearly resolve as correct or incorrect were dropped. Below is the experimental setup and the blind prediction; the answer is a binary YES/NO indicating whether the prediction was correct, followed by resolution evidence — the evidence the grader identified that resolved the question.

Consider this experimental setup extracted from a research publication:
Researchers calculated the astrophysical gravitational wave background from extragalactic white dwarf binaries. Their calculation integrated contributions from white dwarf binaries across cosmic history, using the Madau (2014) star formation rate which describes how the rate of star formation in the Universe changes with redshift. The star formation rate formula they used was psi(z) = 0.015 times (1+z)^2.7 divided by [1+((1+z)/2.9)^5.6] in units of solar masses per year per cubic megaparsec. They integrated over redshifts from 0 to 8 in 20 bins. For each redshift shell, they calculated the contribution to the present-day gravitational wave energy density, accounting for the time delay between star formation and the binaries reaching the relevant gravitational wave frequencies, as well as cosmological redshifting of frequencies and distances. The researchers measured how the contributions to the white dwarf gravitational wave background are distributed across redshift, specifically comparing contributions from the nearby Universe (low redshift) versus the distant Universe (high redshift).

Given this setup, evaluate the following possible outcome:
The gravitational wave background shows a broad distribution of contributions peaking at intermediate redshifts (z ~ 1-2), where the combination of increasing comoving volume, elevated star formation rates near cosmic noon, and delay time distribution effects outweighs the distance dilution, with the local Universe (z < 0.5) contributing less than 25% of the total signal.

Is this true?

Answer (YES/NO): NO